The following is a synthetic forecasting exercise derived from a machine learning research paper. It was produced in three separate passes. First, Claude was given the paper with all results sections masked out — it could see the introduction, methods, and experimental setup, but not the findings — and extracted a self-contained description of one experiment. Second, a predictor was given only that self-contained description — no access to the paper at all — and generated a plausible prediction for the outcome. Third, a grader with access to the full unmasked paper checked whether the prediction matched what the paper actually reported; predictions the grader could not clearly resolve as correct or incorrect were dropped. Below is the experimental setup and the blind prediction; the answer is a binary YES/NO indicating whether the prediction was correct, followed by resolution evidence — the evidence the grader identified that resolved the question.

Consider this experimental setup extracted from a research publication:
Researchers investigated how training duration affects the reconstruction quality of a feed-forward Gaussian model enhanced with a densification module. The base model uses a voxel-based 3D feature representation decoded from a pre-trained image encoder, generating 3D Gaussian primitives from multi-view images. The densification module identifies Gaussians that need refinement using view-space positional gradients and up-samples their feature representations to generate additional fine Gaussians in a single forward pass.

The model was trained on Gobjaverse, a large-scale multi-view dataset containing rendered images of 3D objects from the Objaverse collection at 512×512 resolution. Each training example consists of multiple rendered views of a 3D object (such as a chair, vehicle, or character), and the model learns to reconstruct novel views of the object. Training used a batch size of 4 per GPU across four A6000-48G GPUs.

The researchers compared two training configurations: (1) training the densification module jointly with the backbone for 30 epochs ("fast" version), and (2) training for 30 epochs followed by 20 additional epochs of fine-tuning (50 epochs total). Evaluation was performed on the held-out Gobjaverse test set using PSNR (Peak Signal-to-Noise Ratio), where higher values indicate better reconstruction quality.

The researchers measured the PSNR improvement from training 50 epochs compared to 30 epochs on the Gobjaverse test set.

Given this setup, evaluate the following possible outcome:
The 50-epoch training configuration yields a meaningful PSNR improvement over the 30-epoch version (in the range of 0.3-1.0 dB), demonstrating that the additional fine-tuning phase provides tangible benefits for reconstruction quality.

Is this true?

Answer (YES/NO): YES